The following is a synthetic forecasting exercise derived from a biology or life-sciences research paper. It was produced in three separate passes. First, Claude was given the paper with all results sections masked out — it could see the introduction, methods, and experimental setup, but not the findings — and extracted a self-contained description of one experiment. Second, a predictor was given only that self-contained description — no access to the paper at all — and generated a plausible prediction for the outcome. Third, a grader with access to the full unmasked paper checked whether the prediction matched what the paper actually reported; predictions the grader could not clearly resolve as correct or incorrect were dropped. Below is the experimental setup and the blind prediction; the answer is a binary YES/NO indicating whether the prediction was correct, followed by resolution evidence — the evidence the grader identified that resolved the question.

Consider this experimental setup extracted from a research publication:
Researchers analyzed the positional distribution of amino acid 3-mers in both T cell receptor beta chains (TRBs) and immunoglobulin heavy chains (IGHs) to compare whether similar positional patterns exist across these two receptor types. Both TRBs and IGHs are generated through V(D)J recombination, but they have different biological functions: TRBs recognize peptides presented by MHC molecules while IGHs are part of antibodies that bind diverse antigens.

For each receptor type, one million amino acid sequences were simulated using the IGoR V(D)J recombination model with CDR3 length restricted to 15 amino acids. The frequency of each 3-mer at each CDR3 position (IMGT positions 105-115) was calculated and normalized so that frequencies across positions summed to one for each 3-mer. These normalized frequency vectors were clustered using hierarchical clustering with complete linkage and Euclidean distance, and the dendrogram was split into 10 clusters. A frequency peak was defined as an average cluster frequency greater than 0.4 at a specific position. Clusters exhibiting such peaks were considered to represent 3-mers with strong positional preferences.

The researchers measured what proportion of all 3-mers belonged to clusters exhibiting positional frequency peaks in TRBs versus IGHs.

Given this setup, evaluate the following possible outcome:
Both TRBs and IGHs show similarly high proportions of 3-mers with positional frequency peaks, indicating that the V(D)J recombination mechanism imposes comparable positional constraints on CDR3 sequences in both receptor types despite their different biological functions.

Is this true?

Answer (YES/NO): NO